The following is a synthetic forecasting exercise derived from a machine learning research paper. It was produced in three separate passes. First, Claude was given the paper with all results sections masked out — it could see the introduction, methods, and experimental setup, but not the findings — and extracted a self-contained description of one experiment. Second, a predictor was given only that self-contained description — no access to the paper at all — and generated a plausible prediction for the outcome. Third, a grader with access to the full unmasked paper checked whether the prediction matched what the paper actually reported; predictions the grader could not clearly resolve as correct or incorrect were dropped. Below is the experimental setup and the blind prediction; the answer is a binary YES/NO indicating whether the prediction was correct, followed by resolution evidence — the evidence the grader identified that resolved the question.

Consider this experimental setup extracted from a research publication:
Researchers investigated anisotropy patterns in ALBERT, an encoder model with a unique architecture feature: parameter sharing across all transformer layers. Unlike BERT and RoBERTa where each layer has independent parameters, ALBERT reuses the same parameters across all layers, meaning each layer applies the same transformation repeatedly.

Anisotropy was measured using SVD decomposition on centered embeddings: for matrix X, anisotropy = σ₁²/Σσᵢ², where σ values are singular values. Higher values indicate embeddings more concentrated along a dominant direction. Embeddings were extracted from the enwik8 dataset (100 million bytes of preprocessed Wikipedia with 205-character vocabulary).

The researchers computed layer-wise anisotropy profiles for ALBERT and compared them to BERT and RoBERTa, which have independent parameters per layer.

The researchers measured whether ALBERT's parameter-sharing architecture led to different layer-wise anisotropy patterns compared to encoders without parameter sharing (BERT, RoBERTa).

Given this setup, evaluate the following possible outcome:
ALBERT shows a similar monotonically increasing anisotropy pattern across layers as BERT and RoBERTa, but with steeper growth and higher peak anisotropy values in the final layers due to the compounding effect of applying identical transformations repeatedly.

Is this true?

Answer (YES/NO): NO